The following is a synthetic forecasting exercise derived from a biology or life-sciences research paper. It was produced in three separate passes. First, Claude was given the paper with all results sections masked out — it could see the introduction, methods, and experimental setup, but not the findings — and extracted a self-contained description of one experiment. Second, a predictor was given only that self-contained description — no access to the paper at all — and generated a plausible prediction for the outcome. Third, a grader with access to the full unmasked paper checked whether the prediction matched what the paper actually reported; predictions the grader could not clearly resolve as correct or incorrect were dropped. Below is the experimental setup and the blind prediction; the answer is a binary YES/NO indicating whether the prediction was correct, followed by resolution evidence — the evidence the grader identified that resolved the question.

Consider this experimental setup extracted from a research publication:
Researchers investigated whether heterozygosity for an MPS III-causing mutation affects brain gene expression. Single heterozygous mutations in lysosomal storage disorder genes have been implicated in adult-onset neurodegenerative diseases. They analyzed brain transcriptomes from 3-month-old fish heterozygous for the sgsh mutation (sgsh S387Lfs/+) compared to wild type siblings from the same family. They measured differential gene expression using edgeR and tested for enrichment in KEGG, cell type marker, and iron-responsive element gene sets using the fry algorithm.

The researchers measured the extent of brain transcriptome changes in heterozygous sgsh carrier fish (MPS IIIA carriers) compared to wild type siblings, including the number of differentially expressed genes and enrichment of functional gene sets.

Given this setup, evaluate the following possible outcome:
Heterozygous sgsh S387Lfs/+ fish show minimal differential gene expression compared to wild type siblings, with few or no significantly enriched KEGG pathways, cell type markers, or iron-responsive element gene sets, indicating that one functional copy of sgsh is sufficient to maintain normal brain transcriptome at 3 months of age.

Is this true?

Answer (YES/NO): YES